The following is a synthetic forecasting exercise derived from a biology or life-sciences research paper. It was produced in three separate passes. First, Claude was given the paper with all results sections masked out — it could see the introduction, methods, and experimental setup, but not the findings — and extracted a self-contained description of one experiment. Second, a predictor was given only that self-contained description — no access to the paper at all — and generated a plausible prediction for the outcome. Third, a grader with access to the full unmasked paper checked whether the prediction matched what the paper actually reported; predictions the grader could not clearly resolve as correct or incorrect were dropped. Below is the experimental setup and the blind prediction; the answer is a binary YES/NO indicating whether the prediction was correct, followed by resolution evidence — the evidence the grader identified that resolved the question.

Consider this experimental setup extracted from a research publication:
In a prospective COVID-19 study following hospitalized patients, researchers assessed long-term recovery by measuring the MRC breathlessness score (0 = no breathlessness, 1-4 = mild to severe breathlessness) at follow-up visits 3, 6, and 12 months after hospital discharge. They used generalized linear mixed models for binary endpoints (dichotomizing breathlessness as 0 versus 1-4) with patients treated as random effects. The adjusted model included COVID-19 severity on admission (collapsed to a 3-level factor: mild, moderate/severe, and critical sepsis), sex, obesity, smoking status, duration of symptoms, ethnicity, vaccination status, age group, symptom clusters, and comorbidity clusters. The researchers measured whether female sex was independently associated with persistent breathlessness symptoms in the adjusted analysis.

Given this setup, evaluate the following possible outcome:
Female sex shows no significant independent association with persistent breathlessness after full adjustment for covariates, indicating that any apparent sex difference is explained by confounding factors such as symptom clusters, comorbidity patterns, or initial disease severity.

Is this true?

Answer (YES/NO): NO